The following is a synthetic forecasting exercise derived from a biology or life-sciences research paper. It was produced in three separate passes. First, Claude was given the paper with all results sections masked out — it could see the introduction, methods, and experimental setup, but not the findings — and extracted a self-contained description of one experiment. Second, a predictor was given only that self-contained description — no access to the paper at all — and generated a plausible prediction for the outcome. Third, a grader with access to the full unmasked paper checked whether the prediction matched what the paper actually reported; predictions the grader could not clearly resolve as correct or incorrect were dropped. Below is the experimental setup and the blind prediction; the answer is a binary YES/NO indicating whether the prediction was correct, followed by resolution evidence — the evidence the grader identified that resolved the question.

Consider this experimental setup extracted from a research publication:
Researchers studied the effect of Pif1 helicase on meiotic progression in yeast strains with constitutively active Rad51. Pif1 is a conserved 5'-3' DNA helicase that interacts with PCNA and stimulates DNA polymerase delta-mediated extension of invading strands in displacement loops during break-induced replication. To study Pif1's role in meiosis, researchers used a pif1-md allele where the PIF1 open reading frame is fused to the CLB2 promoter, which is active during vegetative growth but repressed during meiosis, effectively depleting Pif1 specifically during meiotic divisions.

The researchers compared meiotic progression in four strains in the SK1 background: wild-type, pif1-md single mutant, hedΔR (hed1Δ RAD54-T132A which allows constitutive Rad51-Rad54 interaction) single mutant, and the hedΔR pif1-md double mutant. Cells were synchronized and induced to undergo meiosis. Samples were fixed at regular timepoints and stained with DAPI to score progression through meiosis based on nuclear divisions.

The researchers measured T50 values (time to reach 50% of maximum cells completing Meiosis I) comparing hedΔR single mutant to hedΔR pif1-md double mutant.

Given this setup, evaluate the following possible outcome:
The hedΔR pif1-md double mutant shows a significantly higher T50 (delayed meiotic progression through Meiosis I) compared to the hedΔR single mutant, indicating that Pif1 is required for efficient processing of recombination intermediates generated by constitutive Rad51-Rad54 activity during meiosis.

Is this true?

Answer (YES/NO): YES